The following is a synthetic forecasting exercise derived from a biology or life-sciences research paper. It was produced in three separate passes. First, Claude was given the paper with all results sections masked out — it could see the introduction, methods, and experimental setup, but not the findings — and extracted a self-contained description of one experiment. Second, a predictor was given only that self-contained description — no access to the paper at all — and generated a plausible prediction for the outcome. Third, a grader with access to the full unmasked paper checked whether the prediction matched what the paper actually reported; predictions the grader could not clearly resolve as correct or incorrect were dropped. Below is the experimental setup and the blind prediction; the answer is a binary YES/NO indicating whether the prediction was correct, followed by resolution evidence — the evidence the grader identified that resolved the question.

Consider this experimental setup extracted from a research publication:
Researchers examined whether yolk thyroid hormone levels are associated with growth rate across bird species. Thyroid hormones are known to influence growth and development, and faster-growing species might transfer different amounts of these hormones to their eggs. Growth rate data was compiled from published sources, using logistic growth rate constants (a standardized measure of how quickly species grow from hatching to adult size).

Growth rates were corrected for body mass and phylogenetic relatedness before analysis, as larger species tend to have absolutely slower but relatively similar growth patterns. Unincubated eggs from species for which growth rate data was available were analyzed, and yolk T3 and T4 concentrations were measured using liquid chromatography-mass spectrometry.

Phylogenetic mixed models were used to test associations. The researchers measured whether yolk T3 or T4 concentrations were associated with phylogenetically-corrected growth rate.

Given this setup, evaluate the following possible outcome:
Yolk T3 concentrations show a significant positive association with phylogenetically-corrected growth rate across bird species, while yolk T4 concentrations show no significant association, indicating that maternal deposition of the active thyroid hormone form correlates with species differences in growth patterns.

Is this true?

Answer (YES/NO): NO